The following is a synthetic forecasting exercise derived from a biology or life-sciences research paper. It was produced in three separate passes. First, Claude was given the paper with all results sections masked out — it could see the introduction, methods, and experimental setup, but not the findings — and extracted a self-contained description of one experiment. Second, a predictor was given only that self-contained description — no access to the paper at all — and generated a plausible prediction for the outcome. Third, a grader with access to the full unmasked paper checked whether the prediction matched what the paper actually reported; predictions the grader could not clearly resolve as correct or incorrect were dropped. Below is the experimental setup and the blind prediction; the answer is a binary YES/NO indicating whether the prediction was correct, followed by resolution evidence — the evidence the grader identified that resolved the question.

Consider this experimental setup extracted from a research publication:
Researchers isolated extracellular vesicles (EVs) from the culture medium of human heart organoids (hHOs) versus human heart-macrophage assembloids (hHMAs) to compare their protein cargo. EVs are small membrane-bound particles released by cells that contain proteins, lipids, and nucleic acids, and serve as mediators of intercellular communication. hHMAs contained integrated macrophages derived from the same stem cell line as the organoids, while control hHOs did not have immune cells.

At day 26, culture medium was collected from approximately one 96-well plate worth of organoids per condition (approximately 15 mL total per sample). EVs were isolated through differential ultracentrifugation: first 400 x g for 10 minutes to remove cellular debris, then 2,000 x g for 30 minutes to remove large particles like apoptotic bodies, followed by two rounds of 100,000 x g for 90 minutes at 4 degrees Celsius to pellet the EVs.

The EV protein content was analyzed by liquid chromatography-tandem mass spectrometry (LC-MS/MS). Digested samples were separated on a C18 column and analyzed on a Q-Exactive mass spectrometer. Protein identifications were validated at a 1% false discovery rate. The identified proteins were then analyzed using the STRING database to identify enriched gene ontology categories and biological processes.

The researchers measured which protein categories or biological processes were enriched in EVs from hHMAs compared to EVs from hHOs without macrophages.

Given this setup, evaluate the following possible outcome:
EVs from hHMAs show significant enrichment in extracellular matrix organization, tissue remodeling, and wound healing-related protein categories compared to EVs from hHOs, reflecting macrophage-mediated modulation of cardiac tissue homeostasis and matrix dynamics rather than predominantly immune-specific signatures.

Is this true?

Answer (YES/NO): NO